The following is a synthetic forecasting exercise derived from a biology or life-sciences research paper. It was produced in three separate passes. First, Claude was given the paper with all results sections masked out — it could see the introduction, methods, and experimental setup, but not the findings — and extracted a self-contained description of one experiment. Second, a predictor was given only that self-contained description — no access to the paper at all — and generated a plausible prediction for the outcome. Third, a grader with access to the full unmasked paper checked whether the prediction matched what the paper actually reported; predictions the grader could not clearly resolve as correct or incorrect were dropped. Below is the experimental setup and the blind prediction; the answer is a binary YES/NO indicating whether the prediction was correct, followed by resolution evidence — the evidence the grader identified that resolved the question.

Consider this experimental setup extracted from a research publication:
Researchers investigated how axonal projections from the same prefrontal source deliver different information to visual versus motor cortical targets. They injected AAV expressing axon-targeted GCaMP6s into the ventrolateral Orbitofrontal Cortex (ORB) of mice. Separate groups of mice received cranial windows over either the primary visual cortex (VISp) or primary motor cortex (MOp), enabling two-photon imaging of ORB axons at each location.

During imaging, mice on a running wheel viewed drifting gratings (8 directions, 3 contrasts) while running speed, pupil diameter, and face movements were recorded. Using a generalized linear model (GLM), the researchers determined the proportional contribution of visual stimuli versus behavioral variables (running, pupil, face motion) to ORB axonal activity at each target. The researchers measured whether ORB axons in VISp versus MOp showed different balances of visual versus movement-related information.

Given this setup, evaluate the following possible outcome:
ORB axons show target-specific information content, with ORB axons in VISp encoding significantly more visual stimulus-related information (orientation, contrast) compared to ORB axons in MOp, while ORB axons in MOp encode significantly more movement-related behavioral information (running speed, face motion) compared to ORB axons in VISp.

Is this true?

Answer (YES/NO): NO